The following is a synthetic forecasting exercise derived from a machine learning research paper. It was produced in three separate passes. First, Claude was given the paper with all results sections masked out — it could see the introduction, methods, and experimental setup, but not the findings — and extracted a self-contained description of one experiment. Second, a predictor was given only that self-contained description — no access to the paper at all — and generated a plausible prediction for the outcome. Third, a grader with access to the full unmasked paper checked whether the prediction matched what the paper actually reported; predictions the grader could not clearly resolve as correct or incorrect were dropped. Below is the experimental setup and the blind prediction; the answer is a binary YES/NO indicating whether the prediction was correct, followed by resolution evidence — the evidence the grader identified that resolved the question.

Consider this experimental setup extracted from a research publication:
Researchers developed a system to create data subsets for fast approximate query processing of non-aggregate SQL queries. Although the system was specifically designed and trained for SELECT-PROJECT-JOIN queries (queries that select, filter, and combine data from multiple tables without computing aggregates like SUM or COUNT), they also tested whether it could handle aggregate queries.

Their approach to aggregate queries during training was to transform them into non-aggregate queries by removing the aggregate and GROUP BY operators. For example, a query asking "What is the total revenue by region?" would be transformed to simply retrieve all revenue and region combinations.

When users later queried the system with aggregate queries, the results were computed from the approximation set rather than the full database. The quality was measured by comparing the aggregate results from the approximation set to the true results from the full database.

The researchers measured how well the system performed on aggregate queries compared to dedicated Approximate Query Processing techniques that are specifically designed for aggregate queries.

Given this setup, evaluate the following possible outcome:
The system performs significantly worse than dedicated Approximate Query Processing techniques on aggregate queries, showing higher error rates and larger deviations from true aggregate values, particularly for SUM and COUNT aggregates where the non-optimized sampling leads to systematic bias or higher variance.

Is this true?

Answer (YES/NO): NO